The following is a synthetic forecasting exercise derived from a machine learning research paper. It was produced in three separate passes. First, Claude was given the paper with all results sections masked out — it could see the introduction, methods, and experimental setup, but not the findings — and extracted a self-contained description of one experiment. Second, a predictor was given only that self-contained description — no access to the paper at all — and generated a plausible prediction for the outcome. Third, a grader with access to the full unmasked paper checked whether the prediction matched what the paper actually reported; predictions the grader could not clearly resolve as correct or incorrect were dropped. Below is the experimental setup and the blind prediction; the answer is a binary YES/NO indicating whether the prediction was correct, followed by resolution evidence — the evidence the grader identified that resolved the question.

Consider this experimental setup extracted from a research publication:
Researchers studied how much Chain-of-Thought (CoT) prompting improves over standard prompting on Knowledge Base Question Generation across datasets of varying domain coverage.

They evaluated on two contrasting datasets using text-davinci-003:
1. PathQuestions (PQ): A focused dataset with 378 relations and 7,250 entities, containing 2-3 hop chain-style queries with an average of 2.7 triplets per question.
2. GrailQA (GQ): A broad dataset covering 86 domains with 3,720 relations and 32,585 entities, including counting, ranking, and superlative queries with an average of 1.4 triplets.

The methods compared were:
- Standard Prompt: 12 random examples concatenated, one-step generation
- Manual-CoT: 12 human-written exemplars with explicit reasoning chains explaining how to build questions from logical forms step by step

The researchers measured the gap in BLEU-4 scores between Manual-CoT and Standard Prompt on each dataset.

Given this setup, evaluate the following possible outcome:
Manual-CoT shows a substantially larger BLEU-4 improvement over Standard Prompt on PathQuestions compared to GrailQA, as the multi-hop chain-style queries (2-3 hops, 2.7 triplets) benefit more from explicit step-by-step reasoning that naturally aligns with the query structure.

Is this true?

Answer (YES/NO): YES